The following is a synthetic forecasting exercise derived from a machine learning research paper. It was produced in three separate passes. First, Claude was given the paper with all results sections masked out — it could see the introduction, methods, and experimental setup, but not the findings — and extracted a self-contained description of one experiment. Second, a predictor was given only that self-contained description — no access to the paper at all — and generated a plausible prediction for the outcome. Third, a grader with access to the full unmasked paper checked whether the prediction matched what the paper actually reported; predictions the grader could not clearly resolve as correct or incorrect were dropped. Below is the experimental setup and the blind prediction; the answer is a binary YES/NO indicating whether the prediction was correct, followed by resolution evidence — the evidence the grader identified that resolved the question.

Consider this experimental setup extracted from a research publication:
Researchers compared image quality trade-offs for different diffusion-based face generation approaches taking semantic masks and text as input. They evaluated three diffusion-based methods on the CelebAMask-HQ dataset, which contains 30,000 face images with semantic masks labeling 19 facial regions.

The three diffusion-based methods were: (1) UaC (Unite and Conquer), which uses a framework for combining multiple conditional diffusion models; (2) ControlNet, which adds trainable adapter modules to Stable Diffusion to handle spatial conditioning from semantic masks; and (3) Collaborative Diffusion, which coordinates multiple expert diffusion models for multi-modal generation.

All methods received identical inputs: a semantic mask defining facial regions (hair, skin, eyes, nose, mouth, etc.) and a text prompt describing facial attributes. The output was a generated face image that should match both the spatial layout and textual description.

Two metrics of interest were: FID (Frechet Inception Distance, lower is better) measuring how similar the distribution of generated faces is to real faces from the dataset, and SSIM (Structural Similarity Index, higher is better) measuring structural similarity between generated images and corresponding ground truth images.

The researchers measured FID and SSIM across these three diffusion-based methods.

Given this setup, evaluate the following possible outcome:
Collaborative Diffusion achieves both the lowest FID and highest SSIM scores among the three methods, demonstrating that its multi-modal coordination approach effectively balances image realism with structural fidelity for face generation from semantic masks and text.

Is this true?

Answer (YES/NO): NO